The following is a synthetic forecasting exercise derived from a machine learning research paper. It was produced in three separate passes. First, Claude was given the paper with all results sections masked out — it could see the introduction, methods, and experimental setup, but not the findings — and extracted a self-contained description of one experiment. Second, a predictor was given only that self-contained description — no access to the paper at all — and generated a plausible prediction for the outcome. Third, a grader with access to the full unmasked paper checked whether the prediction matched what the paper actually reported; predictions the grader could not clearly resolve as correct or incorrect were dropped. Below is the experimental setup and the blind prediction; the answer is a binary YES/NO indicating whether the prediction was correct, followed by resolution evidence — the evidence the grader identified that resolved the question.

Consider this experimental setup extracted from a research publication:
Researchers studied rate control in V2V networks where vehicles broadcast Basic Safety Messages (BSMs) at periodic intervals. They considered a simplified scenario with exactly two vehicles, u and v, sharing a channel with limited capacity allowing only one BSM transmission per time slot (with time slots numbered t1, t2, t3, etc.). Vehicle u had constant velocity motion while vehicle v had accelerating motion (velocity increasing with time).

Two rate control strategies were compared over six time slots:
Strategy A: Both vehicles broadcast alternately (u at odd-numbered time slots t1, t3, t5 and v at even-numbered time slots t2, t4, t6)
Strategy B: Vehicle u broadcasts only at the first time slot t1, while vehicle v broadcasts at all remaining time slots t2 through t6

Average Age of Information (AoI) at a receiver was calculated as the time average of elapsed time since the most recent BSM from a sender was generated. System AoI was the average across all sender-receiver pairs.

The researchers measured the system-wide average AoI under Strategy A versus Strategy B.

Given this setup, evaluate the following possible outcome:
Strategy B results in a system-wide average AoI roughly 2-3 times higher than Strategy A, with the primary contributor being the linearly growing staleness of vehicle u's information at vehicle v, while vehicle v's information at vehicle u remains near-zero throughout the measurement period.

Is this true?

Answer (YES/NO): YES